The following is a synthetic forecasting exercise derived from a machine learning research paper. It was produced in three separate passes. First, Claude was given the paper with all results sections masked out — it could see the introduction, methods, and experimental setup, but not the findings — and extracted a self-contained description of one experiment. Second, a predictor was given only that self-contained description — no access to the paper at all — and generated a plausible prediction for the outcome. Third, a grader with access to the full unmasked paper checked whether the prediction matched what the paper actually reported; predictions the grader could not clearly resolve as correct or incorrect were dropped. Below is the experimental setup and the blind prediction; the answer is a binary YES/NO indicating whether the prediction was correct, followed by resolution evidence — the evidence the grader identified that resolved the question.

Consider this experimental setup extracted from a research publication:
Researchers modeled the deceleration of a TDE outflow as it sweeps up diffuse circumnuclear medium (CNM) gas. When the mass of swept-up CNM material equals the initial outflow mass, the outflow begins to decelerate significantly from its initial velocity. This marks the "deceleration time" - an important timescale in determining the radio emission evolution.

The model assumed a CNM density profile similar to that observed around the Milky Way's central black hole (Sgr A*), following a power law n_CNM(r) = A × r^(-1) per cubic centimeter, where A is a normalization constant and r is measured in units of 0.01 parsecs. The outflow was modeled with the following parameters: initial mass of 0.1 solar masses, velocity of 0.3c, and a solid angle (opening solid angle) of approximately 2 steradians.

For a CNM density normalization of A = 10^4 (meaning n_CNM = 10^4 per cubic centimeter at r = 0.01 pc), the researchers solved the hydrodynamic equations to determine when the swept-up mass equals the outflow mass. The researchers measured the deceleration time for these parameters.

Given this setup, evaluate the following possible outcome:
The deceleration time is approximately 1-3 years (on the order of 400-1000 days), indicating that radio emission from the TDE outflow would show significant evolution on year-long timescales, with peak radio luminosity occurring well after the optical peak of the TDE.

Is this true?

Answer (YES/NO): YES